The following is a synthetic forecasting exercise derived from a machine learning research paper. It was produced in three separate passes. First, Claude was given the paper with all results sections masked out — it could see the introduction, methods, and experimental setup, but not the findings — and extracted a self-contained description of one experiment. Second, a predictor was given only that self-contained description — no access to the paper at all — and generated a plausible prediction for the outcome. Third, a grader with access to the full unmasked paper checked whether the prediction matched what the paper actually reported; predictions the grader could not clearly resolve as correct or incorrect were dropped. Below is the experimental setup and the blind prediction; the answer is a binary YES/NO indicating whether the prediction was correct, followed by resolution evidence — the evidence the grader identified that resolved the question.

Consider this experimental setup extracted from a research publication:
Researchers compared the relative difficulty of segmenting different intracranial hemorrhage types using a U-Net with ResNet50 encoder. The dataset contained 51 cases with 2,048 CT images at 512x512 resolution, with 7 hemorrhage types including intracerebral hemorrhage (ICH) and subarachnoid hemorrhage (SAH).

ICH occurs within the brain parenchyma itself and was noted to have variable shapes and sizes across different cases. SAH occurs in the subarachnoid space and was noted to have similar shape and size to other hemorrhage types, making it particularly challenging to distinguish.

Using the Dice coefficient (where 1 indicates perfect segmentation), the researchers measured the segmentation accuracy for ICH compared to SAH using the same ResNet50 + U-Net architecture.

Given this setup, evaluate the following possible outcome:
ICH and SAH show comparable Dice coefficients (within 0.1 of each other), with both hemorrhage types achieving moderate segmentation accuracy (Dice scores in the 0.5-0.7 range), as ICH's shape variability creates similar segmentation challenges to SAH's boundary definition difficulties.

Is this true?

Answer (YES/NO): NO